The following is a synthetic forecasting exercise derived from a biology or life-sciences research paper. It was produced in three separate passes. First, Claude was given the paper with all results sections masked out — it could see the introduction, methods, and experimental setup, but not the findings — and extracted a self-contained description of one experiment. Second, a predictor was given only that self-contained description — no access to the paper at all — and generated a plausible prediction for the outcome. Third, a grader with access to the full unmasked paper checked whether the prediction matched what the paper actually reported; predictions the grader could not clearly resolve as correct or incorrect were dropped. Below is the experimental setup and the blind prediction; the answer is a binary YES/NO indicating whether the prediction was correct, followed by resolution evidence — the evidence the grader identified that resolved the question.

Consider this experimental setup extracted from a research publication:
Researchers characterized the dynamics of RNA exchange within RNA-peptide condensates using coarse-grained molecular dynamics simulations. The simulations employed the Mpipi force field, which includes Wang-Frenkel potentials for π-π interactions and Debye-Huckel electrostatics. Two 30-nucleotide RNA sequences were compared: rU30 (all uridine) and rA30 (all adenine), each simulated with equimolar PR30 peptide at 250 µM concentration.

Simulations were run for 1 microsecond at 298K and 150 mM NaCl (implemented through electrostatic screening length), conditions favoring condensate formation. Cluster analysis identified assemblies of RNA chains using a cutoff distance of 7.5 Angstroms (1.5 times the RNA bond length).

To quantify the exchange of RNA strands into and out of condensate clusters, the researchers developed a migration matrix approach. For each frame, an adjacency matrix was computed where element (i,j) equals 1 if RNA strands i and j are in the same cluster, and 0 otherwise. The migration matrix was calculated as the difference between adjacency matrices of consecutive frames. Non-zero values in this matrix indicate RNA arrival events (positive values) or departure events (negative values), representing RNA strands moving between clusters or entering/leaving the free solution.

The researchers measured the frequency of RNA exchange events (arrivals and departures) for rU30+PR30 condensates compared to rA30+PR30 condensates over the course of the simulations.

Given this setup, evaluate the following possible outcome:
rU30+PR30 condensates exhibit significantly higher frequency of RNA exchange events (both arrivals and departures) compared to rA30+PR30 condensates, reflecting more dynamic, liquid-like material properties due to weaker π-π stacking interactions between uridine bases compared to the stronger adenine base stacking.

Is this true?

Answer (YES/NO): YES